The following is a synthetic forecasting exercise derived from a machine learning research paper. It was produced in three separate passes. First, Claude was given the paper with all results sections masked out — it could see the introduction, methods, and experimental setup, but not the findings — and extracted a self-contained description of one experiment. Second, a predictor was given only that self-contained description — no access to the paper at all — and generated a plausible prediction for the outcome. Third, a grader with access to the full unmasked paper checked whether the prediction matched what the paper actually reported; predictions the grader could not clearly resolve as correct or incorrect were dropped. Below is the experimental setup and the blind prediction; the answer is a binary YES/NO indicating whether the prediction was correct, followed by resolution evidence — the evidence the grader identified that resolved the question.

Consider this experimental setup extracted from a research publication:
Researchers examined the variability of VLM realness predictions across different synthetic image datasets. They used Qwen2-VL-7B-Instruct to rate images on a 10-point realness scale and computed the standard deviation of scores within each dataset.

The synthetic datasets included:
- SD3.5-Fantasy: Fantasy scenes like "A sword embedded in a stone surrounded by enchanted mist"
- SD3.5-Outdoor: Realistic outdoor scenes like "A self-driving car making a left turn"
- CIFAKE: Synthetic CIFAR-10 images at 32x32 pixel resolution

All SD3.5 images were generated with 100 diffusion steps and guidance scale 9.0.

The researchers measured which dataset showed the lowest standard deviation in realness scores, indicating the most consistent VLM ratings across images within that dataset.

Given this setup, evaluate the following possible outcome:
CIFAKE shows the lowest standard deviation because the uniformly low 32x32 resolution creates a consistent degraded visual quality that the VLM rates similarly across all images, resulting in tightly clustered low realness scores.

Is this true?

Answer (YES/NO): NO